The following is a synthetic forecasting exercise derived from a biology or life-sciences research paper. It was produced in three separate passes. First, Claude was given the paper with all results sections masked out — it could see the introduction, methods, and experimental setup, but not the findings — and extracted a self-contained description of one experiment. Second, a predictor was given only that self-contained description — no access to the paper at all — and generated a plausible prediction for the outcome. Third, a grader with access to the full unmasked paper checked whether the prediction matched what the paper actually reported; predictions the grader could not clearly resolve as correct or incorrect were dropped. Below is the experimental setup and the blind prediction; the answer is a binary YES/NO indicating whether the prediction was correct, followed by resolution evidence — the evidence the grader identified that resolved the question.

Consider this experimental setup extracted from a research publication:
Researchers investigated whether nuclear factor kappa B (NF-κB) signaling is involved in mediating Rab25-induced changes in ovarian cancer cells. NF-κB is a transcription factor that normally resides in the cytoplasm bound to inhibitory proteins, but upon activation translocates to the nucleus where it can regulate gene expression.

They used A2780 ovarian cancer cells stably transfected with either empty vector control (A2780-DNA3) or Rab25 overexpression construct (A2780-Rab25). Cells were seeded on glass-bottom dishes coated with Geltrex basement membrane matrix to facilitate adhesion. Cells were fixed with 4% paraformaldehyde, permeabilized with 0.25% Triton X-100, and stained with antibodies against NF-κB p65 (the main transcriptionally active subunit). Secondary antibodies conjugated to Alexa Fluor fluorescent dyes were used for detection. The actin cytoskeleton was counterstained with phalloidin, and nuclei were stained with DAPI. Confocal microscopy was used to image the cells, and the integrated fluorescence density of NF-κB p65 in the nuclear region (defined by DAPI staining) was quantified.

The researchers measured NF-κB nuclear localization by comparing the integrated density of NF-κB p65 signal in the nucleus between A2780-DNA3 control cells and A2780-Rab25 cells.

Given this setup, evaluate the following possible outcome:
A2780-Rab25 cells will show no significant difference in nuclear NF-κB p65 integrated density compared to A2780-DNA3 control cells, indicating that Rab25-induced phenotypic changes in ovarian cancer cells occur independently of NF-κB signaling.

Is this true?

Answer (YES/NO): NO